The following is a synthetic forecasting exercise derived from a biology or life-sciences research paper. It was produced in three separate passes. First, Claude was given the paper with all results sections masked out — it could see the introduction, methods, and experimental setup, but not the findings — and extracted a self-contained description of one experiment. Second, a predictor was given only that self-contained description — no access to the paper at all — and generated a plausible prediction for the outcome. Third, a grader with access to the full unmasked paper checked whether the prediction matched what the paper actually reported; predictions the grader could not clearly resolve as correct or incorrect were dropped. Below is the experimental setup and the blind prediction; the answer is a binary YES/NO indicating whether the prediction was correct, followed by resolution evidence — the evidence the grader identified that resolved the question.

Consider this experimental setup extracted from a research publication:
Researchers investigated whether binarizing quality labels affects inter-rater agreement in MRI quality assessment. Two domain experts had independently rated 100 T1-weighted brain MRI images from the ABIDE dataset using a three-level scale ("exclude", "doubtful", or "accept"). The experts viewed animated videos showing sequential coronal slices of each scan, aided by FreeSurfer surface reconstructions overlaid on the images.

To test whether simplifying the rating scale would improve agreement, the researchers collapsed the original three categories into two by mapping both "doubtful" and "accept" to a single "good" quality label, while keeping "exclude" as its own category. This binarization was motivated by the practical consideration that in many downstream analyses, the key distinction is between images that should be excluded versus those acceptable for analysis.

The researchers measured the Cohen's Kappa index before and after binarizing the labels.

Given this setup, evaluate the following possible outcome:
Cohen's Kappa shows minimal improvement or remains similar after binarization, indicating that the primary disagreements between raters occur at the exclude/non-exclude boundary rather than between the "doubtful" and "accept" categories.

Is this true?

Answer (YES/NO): NO